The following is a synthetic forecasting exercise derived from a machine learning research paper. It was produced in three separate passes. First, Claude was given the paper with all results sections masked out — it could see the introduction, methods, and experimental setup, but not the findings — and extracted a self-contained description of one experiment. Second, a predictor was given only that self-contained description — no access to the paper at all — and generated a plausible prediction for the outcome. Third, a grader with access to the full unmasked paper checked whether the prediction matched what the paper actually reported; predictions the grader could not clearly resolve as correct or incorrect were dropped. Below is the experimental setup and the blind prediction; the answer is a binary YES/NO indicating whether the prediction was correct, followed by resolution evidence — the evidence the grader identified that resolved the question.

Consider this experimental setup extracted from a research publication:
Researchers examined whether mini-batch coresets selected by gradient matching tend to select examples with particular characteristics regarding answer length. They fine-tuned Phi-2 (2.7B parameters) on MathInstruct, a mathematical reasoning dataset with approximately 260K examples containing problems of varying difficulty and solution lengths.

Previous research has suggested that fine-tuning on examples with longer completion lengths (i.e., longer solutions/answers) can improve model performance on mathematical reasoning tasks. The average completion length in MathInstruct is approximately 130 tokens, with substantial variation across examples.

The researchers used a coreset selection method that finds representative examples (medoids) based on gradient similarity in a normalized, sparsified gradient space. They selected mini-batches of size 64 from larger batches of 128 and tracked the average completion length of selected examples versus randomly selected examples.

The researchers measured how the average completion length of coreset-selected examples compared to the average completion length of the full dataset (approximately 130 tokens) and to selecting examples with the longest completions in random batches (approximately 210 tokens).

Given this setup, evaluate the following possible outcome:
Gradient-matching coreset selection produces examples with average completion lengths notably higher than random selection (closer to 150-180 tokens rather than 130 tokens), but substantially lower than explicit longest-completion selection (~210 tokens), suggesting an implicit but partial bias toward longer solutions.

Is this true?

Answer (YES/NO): NO